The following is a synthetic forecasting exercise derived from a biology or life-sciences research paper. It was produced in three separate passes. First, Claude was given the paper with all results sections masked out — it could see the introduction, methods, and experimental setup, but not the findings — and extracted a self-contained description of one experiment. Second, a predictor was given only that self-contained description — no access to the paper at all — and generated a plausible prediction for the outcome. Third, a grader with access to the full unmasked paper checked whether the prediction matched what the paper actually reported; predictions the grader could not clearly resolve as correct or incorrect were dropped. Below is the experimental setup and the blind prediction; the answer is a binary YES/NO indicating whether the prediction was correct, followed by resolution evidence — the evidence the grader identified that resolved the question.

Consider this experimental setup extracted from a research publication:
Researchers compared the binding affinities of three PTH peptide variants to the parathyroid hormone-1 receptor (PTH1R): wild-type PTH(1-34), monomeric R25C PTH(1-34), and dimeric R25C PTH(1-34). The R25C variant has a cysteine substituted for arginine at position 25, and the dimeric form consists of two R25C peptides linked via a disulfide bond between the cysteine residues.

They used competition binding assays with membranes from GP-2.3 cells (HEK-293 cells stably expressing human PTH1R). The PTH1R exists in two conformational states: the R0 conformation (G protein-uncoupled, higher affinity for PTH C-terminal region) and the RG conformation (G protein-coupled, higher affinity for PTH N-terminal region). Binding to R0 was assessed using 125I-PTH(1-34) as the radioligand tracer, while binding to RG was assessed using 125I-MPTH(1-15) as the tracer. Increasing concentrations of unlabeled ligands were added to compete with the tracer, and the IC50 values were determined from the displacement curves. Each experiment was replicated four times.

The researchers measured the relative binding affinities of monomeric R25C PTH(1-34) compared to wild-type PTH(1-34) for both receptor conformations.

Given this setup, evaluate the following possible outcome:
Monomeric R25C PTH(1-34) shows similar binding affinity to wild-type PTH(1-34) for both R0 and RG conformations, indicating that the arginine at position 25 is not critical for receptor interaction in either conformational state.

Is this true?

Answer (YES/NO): NO